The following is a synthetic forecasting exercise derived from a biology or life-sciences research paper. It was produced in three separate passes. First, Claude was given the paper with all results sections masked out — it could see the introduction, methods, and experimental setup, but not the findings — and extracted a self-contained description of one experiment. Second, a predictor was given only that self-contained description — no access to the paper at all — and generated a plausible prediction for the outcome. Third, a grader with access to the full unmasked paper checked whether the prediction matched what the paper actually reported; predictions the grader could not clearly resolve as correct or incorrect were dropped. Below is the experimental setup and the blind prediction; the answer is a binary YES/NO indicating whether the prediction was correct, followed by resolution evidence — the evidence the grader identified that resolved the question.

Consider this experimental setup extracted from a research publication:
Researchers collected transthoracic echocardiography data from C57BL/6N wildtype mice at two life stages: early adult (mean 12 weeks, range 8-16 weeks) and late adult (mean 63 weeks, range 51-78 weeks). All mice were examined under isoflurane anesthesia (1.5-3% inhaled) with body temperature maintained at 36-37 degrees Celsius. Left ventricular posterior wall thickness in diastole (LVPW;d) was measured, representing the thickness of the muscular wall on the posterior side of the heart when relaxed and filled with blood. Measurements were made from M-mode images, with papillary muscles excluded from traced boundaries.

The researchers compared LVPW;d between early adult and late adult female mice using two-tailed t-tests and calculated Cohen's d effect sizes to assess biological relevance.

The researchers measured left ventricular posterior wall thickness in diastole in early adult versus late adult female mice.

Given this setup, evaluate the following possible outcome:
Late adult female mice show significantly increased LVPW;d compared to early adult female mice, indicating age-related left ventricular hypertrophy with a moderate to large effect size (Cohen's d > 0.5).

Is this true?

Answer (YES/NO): NO